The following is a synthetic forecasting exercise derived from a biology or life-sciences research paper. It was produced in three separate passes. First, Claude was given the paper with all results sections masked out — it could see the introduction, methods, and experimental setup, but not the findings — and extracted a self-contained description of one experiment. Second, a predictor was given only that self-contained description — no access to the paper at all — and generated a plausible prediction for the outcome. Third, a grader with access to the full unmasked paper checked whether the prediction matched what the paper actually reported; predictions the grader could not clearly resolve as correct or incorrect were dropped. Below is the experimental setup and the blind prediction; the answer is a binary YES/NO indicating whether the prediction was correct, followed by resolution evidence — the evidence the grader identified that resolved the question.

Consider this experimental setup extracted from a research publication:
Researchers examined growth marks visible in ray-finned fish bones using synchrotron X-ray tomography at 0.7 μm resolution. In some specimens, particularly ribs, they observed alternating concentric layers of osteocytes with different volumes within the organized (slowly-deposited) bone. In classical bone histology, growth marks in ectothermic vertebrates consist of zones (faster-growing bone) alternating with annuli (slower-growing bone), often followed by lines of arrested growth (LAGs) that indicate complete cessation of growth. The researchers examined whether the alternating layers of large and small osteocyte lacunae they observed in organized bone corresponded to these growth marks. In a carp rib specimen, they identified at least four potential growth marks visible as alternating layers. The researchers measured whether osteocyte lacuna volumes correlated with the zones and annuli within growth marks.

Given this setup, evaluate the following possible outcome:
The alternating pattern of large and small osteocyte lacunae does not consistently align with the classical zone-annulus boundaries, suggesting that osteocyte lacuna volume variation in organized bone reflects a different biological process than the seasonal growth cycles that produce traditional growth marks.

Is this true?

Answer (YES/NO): NO